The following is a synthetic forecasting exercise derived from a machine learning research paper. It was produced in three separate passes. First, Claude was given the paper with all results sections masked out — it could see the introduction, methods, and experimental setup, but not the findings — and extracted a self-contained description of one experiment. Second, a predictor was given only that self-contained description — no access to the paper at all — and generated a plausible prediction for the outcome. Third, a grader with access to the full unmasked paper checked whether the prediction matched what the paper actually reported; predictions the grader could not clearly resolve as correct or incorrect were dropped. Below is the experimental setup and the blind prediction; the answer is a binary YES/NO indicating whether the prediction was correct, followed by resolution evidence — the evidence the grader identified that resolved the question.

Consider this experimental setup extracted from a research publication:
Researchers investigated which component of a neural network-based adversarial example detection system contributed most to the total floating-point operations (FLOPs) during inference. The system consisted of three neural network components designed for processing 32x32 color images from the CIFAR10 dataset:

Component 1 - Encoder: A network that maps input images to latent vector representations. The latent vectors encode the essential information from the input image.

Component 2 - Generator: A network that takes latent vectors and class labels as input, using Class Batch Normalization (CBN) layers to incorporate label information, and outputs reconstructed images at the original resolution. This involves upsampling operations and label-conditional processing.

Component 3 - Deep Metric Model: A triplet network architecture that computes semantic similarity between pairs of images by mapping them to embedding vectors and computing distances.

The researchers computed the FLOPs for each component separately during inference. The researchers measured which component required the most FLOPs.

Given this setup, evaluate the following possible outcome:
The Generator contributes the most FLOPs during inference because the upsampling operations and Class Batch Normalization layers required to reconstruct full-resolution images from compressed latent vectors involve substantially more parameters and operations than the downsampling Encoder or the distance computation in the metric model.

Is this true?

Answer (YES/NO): YES